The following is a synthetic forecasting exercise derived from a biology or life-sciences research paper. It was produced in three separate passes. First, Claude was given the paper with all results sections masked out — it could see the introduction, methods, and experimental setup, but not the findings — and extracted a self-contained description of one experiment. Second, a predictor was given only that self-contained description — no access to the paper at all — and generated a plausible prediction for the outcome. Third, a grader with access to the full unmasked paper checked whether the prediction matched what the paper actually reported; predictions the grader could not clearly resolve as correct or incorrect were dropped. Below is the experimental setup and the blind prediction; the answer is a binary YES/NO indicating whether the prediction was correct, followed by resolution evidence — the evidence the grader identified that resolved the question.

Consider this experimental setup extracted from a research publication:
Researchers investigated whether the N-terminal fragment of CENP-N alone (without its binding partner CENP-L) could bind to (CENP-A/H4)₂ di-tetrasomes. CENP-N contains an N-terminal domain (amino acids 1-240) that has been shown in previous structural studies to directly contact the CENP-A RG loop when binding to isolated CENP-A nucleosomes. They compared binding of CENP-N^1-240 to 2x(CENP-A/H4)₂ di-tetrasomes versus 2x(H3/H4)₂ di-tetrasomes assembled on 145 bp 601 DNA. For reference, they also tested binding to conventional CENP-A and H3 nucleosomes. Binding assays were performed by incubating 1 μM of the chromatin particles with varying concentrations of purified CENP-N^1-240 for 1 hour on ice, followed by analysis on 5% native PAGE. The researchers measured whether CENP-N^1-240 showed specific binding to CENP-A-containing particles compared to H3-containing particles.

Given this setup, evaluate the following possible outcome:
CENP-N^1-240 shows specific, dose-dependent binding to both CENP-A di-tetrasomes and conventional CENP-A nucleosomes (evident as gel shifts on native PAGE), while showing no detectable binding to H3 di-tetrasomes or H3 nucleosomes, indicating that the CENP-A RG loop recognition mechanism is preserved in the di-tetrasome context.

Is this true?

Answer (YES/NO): NO